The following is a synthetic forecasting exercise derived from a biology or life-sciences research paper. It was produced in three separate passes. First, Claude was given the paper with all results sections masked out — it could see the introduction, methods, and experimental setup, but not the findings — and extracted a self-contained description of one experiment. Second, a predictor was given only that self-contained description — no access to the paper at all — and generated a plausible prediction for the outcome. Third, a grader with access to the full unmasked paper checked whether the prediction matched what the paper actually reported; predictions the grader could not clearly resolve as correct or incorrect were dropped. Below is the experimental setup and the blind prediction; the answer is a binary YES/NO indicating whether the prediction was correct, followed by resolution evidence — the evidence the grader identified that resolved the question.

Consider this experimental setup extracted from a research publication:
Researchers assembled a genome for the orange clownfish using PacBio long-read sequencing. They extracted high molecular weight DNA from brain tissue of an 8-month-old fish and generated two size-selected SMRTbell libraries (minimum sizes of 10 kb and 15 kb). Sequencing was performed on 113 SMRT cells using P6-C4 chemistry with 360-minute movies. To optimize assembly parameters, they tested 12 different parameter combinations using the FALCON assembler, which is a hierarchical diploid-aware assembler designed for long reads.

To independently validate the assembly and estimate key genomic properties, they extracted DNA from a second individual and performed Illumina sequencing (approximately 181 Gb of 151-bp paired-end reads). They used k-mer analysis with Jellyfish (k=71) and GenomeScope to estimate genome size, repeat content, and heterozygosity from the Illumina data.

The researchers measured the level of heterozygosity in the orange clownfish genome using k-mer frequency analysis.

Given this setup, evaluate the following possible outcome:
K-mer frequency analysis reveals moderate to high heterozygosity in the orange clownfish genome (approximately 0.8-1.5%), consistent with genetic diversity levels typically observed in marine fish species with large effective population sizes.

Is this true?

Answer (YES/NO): NO